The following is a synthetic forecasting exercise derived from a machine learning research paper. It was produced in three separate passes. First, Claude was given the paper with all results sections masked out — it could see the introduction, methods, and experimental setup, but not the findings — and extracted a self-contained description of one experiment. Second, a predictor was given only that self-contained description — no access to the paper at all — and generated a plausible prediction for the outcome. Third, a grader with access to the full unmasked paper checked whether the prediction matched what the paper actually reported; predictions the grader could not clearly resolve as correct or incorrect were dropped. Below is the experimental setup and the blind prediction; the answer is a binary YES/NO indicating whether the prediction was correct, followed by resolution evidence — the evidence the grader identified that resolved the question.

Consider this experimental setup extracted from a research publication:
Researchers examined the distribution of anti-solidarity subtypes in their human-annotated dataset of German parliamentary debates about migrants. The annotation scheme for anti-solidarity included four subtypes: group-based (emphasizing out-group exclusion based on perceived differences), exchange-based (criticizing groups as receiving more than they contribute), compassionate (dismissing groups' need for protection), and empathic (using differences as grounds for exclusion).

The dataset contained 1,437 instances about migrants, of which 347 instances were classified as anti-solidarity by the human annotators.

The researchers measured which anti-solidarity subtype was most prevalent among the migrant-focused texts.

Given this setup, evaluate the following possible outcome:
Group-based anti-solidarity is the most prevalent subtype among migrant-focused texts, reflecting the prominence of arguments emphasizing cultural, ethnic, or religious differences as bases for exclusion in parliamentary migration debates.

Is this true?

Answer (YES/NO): YES